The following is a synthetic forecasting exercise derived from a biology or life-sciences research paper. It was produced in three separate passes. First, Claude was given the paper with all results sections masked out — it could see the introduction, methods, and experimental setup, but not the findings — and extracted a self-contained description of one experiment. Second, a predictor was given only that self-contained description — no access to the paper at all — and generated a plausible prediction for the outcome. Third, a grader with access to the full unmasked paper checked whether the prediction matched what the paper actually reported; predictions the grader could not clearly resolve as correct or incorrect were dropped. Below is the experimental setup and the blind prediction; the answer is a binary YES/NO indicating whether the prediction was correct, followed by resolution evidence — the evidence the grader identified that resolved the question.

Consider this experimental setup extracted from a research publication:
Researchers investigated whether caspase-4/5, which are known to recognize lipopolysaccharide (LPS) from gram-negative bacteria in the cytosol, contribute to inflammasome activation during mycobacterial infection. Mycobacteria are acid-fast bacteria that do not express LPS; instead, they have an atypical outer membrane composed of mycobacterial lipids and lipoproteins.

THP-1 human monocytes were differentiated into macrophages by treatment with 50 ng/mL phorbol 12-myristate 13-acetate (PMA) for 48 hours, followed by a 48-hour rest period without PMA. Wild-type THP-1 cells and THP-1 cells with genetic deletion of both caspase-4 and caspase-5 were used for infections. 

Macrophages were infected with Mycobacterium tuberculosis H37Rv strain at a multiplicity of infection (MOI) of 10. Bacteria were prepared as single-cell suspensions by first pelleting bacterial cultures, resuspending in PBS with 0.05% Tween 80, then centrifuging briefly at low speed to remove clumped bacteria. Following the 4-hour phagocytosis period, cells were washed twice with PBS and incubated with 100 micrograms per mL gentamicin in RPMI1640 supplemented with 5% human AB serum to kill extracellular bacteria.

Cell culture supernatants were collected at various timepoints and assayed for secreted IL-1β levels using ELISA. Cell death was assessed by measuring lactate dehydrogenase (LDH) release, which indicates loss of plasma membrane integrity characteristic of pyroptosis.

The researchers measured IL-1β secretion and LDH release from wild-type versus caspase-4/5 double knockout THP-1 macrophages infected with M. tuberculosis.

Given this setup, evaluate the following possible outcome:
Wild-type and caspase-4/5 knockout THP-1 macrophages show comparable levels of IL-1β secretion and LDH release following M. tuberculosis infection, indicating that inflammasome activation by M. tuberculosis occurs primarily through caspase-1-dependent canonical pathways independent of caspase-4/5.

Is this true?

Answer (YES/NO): NO